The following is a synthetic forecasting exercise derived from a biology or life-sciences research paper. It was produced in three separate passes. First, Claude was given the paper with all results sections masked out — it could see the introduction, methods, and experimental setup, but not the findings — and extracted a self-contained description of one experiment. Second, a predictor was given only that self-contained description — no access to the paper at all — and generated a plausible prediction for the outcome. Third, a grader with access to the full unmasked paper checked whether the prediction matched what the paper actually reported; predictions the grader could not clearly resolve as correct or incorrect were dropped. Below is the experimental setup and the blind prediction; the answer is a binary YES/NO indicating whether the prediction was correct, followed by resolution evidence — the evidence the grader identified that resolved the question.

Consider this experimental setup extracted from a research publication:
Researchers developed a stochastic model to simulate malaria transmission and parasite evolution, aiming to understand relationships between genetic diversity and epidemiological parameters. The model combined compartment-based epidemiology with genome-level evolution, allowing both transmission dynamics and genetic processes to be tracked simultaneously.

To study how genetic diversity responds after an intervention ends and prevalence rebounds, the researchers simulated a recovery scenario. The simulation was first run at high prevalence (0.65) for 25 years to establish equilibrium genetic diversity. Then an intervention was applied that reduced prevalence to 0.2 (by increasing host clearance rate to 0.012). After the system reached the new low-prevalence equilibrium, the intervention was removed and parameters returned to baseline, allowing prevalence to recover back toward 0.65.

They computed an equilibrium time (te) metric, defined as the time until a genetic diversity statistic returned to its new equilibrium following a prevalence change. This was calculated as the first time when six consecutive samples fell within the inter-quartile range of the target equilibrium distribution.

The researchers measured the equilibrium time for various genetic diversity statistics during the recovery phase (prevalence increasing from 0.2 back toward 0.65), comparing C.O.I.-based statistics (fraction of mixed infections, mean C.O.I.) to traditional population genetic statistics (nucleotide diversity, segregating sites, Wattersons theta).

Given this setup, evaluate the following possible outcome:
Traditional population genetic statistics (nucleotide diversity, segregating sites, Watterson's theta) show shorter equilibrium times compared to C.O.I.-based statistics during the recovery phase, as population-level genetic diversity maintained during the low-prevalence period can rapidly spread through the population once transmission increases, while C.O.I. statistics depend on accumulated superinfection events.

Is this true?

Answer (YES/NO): NO